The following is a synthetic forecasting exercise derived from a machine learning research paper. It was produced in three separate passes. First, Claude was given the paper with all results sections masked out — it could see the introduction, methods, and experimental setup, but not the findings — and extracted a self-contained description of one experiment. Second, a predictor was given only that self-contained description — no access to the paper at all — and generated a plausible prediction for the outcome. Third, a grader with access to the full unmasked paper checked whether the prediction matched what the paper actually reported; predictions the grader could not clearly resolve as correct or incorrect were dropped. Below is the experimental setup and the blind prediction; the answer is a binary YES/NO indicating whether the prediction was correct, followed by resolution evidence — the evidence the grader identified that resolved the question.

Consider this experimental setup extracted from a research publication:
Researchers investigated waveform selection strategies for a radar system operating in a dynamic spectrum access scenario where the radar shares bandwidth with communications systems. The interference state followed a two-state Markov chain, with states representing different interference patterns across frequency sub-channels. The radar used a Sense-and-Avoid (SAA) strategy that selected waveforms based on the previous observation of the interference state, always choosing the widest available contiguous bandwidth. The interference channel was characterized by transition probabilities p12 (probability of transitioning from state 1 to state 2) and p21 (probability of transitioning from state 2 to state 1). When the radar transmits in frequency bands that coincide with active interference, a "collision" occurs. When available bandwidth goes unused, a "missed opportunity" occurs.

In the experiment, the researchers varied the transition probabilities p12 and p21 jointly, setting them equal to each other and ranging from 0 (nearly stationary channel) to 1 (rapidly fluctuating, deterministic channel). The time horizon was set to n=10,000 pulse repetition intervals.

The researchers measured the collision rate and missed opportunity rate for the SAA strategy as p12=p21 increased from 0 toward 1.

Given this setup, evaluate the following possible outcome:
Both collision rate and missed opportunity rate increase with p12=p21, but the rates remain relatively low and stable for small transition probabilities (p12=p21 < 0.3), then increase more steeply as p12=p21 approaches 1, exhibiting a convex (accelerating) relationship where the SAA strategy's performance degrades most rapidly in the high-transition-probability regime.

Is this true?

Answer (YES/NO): NO